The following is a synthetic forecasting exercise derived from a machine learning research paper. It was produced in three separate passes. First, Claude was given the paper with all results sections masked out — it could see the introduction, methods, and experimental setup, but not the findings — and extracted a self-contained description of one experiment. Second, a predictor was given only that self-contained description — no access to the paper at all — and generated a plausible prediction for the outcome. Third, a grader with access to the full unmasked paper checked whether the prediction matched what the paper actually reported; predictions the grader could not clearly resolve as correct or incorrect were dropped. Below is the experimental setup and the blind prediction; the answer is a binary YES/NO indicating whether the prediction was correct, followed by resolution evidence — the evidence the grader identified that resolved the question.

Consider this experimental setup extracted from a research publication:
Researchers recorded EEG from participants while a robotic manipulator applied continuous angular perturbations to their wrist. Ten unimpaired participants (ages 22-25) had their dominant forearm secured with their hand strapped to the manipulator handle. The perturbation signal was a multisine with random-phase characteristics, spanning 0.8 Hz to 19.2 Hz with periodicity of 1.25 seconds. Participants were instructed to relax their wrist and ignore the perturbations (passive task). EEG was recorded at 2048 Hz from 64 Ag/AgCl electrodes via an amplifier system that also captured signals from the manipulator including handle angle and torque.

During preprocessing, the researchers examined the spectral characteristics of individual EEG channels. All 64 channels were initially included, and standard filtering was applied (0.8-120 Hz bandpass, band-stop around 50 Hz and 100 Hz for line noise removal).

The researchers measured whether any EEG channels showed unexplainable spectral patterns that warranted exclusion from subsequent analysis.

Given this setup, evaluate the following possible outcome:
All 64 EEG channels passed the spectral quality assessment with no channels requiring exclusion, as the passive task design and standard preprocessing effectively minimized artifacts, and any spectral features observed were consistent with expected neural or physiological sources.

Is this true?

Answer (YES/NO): NO